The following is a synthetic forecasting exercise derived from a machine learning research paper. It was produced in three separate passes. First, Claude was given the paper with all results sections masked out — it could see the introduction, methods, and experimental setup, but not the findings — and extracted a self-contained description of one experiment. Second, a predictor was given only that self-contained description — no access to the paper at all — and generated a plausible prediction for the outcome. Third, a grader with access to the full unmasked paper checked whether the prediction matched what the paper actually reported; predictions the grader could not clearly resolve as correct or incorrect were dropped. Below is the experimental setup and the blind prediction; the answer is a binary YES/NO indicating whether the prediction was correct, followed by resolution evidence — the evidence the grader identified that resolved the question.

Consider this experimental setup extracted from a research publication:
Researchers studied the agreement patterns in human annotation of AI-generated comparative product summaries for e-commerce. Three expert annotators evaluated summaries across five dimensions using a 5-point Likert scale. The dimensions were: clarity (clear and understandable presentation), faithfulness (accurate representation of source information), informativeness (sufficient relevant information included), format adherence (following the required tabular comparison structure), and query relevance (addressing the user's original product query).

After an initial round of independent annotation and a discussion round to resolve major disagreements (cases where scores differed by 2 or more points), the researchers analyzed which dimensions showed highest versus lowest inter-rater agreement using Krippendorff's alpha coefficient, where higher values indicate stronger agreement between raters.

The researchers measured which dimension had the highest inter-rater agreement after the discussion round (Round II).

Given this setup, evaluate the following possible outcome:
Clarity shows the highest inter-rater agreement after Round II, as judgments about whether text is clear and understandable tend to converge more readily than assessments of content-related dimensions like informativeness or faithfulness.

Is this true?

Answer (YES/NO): NO